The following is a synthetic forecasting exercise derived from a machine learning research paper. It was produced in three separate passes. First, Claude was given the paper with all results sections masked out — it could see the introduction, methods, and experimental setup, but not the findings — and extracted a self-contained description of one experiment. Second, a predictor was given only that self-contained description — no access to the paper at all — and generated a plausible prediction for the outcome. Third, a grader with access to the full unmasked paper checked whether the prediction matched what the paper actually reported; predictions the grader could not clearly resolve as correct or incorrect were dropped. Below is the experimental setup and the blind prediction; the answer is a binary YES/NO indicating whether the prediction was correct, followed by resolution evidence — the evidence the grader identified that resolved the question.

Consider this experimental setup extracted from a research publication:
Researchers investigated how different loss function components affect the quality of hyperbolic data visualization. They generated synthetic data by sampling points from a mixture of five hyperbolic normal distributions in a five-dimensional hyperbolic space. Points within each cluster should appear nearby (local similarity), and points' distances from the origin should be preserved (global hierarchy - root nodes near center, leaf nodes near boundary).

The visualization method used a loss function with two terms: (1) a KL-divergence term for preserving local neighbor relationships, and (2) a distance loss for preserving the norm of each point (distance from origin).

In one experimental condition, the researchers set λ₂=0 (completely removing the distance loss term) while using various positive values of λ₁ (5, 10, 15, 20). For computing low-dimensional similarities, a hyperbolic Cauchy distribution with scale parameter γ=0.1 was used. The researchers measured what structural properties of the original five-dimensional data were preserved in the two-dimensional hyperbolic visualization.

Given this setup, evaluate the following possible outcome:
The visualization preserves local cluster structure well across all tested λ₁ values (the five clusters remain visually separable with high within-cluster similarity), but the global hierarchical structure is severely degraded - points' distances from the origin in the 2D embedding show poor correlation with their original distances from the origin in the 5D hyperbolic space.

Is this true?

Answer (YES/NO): YES